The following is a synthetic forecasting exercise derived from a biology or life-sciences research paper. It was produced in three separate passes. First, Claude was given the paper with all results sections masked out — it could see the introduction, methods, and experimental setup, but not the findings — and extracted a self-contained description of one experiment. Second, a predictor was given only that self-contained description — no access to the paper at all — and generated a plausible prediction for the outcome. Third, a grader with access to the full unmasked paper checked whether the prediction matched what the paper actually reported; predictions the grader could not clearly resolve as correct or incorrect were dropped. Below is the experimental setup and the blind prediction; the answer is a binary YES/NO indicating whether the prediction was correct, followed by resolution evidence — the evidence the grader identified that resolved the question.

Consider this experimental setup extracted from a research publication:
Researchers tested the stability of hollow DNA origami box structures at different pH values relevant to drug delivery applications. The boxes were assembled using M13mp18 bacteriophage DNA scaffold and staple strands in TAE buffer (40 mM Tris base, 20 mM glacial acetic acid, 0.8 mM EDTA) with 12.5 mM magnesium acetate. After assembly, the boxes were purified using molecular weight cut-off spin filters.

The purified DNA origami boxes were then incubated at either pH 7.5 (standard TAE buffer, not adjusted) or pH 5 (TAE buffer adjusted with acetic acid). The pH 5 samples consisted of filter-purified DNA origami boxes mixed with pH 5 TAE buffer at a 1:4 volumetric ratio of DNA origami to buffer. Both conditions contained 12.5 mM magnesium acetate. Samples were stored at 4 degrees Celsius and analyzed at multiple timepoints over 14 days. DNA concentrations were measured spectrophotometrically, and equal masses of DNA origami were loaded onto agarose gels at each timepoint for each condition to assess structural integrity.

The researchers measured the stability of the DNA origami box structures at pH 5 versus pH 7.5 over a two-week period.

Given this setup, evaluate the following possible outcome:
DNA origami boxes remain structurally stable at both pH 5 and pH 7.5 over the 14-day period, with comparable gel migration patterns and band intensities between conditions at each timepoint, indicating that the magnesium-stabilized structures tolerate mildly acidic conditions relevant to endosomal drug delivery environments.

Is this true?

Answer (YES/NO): YES